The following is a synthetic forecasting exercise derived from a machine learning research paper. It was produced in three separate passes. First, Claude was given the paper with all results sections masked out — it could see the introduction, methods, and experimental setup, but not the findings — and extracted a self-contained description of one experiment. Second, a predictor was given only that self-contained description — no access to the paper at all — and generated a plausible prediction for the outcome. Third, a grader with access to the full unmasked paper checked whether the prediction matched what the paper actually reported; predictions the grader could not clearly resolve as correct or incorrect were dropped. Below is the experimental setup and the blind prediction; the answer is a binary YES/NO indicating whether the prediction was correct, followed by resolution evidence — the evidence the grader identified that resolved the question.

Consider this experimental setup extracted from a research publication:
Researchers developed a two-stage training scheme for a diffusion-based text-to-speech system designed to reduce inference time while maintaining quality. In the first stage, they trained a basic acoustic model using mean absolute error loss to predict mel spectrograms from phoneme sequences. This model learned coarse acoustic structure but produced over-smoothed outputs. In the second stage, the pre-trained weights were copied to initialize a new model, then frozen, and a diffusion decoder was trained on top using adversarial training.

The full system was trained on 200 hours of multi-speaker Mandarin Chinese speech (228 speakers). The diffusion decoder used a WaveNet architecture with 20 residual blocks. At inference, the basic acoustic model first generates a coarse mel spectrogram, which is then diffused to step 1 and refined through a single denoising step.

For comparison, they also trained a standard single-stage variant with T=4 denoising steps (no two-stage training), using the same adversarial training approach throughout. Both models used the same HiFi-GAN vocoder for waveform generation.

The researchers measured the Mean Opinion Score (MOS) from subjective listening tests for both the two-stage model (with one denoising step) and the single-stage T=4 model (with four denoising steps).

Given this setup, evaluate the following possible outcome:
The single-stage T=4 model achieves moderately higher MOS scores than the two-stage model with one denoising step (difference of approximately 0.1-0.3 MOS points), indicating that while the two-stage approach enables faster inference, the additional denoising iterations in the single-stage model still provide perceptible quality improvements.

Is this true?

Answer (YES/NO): NO